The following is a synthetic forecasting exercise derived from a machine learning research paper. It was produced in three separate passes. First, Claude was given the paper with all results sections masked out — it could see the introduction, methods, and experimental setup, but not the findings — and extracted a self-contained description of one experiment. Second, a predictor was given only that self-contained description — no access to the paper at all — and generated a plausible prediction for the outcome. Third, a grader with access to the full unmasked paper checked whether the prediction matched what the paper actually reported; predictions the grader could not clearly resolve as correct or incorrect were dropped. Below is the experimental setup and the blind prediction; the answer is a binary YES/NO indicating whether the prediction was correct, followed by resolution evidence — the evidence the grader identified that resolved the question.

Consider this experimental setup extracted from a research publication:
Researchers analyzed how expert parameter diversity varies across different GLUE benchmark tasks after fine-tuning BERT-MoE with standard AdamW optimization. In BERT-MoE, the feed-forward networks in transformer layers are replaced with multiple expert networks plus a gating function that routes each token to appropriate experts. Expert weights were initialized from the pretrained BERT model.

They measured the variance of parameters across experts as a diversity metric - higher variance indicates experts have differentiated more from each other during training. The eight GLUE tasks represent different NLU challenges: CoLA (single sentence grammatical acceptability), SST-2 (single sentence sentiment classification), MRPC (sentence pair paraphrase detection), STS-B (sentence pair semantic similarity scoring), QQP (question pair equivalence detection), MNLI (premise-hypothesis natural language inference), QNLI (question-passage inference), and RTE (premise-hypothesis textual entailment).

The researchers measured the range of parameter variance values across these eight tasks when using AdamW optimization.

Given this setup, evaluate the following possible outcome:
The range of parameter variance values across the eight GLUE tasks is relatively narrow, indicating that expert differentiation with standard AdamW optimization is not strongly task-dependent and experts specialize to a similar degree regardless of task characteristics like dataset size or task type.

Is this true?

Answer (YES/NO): NO